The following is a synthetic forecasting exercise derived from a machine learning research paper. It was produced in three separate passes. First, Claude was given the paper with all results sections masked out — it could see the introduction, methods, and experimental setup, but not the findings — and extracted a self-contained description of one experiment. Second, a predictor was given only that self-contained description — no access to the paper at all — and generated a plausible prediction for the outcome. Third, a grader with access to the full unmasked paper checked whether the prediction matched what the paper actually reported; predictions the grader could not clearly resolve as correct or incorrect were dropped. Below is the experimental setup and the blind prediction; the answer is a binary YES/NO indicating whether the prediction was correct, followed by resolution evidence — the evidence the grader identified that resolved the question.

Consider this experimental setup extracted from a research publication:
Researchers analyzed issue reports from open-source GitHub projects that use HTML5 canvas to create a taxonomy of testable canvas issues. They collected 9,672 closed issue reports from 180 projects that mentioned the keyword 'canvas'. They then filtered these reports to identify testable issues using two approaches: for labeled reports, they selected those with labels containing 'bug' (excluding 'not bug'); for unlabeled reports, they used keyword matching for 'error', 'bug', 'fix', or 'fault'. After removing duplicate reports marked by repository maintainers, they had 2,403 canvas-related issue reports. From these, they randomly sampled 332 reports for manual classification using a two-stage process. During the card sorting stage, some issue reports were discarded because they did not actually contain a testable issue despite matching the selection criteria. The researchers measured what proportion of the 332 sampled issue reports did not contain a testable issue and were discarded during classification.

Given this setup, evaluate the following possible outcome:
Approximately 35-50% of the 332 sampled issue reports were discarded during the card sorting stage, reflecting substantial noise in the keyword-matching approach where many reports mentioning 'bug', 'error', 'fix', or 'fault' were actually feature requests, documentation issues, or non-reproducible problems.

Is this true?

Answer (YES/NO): NO